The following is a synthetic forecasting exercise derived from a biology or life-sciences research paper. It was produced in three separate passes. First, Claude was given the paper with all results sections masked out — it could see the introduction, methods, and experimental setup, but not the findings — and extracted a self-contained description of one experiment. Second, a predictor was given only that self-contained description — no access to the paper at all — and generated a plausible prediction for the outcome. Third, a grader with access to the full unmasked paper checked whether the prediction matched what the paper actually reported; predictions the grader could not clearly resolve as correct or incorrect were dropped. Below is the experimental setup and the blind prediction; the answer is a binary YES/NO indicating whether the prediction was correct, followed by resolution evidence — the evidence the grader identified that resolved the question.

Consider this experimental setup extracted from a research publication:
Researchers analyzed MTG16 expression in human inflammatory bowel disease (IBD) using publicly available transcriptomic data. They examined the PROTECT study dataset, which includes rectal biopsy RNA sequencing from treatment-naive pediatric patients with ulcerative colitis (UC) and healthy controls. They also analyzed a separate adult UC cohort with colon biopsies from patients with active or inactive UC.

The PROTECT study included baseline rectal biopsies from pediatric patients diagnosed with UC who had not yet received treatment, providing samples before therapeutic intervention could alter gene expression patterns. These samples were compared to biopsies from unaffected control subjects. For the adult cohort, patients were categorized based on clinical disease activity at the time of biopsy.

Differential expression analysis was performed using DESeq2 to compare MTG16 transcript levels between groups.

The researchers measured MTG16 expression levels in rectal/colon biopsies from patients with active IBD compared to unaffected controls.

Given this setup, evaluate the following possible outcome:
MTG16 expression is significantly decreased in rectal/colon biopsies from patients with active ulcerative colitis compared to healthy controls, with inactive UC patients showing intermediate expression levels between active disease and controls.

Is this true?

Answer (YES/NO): NO